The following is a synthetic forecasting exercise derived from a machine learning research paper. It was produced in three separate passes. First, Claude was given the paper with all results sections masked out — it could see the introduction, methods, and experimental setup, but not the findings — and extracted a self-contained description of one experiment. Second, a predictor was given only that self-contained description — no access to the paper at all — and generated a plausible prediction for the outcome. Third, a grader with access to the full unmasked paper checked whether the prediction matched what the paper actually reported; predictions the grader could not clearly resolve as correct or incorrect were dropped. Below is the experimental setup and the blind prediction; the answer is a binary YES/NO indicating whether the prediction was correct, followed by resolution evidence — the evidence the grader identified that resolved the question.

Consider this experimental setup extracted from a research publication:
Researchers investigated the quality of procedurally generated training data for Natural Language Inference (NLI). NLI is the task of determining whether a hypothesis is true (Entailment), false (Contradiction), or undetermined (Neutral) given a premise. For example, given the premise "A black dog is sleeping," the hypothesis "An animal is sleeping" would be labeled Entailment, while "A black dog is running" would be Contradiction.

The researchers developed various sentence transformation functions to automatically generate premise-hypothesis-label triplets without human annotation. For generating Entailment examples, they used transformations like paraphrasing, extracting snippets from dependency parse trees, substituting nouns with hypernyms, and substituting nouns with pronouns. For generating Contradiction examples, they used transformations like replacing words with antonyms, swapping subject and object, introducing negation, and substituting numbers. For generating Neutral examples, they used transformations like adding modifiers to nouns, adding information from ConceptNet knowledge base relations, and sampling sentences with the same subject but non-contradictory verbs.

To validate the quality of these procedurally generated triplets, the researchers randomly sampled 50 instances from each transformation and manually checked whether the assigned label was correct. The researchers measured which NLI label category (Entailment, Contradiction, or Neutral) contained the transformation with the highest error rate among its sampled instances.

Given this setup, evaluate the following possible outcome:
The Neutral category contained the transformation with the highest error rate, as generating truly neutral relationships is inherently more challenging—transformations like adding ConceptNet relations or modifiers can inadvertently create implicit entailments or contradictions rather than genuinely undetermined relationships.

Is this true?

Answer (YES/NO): YES